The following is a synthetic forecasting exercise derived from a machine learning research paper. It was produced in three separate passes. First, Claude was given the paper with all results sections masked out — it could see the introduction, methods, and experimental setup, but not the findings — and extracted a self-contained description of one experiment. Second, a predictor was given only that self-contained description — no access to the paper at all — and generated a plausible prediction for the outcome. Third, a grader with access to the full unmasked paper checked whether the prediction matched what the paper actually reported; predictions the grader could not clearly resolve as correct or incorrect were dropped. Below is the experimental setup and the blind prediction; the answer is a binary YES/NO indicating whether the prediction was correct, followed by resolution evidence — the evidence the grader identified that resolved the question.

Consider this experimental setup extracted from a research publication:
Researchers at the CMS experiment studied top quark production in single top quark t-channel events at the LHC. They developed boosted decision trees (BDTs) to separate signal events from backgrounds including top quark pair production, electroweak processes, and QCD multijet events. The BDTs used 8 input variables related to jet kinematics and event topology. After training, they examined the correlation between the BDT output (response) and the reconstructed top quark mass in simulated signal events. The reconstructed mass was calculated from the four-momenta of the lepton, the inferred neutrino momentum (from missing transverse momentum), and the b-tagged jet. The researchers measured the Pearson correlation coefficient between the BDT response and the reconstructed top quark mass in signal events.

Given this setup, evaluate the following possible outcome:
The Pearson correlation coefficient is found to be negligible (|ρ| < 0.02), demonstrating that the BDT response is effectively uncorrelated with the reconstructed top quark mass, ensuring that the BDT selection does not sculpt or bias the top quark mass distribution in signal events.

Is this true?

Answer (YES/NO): NO